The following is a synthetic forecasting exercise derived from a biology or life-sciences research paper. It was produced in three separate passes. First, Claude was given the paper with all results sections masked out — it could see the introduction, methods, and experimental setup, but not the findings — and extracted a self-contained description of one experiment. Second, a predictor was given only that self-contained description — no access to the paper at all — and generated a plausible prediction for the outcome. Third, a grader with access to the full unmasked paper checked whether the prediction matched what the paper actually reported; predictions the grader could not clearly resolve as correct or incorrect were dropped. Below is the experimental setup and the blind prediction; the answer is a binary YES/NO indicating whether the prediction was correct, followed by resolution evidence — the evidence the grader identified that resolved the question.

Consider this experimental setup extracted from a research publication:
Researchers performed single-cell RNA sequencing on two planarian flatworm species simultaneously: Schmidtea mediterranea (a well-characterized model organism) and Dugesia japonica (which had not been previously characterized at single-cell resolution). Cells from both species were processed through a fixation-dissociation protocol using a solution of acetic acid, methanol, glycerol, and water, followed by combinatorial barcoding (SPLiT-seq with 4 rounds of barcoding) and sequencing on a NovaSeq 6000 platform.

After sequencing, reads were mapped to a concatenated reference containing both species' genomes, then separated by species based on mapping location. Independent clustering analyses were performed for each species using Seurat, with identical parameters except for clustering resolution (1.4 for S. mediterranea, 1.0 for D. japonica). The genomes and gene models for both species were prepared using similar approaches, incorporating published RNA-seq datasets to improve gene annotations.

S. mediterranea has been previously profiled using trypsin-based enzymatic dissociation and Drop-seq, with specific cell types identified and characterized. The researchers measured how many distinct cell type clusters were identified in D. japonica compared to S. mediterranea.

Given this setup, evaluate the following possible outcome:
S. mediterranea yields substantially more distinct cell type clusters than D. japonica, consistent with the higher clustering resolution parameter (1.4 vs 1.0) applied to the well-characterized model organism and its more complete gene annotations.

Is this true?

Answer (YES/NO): YES